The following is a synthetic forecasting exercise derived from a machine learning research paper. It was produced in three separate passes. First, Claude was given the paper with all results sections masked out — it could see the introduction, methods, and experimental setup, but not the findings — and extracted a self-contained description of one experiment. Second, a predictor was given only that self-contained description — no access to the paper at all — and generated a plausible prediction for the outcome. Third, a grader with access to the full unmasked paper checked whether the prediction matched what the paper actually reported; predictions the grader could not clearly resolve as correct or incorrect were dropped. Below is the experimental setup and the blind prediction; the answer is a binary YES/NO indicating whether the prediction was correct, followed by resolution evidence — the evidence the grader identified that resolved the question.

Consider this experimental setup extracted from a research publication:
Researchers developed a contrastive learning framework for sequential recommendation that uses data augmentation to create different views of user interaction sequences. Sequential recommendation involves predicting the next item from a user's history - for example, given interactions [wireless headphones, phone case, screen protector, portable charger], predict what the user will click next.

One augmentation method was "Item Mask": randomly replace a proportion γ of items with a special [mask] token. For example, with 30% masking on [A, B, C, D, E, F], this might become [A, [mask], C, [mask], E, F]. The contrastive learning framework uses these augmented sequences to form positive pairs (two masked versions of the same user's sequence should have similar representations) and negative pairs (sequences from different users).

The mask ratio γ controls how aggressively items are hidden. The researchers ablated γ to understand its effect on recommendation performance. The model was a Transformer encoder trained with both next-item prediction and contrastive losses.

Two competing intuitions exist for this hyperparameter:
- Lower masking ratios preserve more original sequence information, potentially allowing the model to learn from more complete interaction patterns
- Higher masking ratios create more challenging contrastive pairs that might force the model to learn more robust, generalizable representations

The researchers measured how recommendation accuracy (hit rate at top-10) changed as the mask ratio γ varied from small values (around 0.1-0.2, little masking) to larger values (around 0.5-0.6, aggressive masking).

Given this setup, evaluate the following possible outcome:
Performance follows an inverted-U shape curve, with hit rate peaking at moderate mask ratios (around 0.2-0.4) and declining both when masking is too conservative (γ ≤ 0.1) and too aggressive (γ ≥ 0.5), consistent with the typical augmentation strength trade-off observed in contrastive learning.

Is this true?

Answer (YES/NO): NO